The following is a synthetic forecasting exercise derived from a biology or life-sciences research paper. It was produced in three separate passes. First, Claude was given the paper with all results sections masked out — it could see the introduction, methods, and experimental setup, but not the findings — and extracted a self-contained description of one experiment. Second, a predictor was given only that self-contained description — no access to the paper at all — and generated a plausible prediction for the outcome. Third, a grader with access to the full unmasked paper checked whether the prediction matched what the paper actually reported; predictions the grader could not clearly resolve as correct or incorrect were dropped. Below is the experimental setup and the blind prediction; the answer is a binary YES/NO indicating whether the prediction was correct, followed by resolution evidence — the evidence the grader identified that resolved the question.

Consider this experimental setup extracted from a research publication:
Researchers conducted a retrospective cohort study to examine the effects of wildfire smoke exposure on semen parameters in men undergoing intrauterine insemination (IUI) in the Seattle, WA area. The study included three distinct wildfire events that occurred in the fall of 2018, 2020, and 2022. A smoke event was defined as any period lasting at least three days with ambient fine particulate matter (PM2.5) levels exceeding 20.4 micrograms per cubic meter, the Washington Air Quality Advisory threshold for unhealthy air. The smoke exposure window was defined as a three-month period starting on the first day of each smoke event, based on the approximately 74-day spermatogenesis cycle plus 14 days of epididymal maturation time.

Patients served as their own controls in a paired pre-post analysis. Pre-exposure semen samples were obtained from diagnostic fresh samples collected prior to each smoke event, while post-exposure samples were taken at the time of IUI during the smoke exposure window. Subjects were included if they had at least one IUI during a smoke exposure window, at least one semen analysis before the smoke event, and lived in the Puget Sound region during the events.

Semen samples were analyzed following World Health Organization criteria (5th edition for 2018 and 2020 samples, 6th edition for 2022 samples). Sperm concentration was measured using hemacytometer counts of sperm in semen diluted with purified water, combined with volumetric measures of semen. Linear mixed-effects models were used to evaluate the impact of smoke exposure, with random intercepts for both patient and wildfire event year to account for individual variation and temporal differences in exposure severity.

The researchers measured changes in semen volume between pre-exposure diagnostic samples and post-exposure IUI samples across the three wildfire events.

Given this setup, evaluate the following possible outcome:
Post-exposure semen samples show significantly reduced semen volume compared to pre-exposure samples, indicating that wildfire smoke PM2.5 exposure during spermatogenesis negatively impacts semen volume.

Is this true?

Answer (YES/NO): YES